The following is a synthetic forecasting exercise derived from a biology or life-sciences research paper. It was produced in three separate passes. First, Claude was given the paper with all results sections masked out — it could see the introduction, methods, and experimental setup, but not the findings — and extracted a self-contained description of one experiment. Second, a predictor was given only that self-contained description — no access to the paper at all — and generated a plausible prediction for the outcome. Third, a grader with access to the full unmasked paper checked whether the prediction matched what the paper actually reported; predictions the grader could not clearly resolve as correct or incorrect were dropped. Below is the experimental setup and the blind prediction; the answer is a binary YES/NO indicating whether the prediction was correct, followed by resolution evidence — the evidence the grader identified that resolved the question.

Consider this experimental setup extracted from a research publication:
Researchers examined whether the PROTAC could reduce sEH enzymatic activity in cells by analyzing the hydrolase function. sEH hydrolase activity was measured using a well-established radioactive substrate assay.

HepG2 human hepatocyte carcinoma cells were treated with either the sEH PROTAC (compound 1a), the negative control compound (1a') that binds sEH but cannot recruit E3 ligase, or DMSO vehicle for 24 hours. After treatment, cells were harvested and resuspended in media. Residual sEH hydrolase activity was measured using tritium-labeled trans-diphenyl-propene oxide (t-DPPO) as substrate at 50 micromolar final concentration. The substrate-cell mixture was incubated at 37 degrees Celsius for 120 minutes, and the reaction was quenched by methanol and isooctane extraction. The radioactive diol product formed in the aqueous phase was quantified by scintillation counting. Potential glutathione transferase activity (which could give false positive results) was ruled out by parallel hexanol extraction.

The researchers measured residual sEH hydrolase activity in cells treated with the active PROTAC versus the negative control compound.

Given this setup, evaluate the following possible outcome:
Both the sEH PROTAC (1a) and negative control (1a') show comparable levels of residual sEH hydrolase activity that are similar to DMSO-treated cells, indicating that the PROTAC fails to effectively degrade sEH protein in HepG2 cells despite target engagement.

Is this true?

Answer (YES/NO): NO